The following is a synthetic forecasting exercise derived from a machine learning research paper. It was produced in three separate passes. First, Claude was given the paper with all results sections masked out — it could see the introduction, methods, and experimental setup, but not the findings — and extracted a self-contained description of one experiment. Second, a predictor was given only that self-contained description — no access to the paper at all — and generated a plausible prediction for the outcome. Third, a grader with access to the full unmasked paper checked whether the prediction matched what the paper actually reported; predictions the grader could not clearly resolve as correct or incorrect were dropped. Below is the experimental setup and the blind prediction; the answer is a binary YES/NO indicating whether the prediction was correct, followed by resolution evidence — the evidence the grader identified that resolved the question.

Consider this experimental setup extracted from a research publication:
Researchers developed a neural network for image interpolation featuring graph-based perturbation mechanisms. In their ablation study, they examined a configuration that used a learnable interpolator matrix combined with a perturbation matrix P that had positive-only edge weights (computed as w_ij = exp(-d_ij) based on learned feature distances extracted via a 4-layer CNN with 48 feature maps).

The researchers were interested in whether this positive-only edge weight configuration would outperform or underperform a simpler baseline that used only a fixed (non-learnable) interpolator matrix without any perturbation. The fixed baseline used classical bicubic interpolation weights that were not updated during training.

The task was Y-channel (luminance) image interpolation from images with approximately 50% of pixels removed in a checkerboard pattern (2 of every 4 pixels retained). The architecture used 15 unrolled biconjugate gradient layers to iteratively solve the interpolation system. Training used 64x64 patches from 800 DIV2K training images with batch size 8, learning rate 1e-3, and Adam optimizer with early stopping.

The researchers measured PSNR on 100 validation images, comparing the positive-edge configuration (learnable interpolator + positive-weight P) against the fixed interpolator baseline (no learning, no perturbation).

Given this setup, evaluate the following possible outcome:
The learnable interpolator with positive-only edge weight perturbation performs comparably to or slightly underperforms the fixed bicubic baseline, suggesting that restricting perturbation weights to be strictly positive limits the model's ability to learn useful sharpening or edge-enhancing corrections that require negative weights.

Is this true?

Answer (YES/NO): YES